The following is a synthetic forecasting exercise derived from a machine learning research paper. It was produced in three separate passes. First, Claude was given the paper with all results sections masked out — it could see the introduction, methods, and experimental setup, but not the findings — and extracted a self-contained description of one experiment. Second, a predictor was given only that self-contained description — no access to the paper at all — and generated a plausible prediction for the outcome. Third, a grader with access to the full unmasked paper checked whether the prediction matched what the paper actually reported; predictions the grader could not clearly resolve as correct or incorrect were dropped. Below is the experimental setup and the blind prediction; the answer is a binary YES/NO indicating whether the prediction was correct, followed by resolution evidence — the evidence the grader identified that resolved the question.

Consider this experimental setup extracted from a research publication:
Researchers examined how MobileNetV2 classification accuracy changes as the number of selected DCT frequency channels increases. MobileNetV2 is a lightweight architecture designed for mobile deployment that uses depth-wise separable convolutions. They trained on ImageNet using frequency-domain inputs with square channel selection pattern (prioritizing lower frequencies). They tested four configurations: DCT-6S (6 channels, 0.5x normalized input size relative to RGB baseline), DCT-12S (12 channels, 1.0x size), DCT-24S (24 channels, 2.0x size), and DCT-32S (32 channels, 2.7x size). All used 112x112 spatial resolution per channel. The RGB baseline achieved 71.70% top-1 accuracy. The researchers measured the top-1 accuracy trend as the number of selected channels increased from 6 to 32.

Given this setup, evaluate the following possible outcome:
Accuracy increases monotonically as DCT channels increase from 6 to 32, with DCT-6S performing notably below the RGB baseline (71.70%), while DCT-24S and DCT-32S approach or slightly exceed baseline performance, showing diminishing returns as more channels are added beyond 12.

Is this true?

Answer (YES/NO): NO